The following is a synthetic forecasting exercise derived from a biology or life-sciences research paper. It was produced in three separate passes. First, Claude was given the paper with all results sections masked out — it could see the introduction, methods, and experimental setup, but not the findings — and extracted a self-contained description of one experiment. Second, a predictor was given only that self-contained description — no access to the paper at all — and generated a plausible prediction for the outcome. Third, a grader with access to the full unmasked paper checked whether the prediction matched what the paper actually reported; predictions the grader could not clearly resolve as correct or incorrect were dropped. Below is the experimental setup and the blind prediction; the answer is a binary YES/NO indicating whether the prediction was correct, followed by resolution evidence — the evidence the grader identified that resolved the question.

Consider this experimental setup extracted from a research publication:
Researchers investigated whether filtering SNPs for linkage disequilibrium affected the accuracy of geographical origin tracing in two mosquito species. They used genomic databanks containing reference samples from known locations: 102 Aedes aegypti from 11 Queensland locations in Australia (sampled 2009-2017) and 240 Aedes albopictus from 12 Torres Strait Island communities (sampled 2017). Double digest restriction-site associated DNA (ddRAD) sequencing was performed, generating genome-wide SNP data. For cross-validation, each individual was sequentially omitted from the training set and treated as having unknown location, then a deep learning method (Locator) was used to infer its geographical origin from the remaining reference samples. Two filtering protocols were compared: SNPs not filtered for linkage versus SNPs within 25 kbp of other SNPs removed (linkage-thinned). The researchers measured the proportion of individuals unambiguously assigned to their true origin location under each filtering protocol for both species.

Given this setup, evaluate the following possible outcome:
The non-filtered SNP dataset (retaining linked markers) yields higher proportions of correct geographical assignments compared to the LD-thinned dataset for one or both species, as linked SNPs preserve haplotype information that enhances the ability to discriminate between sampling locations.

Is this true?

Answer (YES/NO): YES